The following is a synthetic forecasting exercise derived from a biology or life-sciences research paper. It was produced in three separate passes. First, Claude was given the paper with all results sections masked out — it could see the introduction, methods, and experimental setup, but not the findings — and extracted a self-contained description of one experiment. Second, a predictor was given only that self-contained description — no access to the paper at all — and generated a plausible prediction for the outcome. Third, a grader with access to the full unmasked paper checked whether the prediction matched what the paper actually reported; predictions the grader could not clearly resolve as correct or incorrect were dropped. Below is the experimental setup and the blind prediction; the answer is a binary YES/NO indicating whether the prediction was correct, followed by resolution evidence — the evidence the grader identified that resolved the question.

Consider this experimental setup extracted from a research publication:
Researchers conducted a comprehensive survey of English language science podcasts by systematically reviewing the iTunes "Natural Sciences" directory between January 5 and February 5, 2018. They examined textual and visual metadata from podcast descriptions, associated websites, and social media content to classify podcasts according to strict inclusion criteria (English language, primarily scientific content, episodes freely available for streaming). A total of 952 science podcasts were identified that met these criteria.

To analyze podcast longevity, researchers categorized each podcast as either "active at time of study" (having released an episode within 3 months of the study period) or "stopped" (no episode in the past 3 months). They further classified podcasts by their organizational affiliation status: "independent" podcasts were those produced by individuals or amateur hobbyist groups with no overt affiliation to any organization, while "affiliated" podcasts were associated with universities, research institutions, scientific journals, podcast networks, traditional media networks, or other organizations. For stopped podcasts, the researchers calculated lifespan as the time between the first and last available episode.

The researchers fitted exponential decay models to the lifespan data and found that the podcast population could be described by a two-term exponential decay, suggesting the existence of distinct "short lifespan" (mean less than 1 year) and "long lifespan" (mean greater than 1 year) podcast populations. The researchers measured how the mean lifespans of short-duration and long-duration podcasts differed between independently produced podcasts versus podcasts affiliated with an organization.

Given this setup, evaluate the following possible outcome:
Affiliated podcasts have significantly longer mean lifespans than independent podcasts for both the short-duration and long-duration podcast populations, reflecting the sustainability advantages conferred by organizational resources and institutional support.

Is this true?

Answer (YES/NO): NO